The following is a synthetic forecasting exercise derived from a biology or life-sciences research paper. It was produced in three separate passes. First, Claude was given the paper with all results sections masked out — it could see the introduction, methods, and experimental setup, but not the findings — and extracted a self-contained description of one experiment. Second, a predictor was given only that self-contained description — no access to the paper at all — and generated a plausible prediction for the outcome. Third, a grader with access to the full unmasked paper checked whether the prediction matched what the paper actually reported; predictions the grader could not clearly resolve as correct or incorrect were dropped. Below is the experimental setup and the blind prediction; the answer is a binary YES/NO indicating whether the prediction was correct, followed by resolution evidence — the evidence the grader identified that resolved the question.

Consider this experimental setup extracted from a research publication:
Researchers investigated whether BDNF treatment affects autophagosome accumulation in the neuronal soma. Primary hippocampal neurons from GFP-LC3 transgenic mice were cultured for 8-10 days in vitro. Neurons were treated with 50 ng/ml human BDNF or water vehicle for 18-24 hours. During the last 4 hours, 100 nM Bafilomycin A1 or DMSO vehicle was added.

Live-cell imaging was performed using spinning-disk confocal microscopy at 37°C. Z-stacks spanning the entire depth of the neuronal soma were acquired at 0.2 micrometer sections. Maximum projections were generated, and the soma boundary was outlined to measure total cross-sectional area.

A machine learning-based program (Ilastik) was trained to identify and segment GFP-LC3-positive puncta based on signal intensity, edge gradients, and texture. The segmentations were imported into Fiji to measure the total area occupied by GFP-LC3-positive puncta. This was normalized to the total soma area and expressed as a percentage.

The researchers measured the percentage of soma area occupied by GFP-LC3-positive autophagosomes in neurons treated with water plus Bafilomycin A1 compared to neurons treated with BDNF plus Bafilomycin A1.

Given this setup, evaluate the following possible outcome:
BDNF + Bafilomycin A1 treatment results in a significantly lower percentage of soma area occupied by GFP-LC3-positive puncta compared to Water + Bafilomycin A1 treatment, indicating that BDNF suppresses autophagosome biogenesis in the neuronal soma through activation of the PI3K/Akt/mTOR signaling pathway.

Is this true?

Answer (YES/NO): NO